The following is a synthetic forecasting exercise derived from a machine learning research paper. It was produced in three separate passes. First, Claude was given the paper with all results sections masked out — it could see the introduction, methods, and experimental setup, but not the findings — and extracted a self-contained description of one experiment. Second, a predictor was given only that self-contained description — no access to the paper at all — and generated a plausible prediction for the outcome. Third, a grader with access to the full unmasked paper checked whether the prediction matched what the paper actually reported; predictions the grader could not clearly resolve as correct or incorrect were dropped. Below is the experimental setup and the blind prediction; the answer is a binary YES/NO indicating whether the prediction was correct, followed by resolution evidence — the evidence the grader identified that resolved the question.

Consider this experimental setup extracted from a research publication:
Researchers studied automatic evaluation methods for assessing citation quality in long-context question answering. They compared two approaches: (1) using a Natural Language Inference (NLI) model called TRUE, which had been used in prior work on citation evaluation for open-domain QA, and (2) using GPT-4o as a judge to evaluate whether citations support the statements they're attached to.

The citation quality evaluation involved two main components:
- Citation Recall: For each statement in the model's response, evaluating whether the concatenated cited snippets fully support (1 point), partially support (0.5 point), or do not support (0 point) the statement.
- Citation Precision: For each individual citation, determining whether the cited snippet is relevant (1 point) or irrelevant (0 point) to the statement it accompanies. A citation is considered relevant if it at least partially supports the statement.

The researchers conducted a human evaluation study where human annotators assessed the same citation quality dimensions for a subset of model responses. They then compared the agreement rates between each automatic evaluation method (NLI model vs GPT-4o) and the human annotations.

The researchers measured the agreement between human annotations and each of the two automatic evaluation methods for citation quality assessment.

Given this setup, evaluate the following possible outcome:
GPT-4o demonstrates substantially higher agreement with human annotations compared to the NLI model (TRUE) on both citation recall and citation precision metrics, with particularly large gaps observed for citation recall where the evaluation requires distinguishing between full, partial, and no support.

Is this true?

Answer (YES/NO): NO